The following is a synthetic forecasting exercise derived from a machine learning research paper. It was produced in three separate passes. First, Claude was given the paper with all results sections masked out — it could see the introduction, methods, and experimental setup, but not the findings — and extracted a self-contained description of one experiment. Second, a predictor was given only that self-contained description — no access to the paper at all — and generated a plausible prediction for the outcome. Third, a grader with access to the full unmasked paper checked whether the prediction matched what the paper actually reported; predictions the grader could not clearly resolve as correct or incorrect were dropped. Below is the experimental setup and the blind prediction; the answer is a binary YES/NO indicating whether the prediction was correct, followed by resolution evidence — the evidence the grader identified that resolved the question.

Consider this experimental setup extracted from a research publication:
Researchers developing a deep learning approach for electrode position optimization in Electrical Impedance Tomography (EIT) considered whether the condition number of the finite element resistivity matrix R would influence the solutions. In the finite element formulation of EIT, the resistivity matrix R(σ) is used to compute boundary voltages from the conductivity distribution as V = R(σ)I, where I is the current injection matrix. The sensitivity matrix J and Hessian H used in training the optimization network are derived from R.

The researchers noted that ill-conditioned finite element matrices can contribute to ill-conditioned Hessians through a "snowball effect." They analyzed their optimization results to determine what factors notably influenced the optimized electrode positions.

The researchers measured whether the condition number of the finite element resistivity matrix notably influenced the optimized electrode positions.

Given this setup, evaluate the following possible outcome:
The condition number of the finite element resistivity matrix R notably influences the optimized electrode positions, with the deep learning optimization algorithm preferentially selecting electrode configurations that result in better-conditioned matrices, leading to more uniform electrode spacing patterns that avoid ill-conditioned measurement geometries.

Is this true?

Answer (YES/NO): NO